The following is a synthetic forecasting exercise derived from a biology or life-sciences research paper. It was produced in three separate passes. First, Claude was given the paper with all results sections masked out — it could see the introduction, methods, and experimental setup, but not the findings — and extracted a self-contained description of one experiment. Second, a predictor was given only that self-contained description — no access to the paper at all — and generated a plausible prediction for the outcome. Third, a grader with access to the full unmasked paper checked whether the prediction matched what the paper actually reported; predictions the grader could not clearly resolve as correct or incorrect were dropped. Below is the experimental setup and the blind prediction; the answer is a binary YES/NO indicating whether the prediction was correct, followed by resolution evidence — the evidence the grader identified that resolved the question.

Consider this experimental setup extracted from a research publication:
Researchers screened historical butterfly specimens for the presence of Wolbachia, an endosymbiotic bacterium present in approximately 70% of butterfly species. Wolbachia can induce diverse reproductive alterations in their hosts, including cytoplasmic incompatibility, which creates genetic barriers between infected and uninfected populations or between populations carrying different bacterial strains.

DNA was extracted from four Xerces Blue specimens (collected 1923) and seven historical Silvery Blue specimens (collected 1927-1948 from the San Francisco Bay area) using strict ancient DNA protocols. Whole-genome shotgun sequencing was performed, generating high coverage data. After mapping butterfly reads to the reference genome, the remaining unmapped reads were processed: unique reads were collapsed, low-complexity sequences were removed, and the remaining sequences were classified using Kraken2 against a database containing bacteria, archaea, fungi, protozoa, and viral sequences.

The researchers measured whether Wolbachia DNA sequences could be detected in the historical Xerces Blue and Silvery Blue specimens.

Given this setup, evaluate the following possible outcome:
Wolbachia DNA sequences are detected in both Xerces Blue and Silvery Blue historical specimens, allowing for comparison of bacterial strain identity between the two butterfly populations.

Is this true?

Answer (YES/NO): NO